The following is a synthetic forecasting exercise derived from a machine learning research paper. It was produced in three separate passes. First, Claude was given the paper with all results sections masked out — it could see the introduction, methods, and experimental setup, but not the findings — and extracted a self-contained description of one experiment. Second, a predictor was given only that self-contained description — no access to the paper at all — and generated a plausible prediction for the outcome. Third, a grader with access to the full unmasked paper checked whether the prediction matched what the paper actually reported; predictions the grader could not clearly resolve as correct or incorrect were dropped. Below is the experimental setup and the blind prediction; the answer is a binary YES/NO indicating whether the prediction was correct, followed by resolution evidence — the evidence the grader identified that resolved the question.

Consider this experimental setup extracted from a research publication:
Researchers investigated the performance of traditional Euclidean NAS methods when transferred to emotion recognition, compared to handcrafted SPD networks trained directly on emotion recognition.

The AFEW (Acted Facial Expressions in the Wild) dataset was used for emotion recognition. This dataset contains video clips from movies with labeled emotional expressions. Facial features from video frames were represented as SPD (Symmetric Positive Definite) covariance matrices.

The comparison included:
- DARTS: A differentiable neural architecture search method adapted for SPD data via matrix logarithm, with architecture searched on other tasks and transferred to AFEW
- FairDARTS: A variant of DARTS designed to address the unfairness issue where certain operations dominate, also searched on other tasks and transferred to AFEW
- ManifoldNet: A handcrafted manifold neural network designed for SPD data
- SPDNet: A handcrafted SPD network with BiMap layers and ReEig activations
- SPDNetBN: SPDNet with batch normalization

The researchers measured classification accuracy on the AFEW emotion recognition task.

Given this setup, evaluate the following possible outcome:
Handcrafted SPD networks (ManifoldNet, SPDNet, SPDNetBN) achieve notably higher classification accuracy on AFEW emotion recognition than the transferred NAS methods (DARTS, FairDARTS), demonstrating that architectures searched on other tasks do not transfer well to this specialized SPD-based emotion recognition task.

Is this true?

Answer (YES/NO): YES